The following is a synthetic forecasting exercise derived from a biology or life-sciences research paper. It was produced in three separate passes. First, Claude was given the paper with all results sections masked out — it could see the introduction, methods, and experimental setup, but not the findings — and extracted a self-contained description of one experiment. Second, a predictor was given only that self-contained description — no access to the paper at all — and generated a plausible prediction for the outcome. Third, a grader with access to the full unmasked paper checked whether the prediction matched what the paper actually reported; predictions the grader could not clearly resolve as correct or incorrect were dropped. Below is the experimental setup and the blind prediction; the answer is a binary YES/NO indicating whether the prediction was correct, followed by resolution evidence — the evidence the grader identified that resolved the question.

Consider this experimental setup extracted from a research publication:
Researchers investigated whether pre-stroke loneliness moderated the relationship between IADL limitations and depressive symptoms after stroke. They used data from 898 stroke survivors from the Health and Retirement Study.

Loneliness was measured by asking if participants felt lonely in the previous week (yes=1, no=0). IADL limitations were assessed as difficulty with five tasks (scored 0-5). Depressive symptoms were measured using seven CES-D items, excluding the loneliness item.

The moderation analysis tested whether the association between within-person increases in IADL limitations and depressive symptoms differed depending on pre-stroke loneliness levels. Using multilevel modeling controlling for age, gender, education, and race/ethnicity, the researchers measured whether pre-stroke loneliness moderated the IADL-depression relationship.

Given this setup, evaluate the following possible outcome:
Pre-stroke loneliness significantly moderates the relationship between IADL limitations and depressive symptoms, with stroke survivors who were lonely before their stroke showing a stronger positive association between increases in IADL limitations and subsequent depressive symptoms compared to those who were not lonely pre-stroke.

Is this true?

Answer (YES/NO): NO